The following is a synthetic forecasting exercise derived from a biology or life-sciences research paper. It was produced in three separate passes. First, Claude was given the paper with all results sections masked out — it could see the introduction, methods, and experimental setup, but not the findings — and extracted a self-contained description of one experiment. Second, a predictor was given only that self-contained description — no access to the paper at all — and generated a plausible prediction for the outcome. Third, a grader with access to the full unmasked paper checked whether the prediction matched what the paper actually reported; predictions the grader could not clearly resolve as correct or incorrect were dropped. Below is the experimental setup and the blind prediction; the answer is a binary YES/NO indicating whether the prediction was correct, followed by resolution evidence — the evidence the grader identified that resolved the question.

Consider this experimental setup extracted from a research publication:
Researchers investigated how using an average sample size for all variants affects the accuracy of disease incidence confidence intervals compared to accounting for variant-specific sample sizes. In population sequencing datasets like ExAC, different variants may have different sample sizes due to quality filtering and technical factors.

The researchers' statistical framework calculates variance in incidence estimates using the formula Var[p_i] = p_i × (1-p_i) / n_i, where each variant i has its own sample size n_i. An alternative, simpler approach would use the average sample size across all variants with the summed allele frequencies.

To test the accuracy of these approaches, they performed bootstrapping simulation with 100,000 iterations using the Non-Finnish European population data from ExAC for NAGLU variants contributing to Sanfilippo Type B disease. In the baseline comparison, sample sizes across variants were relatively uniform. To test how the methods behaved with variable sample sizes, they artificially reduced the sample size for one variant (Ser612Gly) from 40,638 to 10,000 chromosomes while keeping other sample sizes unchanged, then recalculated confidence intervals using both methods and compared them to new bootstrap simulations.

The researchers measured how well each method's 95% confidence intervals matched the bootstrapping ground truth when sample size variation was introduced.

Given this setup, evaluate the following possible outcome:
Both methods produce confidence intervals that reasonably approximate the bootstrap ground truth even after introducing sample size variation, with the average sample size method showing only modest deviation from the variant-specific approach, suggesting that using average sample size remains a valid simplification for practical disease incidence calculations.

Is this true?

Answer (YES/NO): NO